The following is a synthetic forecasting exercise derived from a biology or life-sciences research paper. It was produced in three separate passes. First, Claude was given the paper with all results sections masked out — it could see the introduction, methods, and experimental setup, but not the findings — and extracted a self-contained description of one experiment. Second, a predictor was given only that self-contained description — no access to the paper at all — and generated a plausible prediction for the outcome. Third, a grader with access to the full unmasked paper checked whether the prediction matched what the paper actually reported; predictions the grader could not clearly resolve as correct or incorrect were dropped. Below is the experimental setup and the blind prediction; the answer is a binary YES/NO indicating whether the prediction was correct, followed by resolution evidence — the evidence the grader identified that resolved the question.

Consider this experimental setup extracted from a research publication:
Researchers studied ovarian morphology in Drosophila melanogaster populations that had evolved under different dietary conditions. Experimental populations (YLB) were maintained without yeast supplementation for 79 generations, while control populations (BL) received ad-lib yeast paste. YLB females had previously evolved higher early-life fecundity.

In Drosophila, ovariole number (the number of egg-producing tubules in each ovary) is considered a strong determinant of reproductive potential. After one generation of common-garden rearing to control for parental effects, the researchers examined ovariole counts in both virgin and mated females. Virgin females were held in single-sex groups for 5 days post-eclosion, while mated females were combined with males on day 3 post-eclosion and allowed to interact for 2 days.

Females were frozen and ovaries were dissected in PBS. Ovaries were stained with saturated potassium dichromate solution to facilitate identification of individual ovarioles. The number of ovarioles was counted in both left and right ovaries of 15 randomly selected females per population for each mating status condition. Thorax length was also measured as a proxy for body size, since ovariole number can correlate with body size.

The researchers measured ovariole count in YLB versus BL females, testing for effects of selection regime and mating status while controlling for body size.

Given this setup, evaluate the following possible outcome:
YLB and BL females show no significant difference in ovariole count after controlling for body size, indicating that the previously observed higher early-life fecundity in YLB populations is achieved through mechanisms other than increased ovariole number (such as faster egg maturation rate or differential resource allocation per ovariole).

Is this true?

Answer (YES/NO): NO